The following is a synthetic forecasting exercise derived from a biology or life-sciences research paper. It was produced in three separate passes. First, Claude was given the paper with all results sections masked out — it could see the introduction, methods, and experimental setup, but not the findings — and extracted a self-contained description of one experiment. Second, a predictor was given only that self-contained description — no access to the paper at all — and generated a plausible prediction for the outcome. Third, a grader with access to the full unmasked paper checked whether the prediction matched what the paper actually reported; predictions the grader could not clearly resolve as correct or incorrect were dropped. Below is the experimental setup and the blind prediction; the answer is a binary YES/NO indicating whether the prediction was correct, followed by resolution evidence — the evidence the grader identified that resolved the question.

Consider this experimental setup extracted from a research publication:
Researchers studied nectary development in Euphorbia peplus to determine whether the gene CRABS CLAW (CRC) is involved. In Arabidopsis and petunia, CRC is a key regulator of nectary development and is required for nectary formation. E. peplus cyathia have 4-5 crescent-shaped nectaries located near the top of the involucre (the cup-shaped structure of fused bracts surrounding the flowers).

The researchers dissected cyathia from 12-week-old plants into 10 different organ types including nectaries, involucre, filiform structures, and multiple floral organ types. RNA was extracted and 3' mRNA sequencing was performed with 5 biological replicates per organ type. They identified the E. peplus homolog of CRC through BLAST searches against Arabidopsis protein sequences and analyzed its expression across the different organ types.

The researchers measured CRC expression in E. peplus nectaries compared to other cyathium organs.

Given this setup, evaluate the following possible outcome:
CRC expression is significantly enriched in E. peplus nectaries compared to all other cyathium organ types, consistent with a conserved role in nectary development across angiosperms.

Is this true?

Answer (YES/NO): NO